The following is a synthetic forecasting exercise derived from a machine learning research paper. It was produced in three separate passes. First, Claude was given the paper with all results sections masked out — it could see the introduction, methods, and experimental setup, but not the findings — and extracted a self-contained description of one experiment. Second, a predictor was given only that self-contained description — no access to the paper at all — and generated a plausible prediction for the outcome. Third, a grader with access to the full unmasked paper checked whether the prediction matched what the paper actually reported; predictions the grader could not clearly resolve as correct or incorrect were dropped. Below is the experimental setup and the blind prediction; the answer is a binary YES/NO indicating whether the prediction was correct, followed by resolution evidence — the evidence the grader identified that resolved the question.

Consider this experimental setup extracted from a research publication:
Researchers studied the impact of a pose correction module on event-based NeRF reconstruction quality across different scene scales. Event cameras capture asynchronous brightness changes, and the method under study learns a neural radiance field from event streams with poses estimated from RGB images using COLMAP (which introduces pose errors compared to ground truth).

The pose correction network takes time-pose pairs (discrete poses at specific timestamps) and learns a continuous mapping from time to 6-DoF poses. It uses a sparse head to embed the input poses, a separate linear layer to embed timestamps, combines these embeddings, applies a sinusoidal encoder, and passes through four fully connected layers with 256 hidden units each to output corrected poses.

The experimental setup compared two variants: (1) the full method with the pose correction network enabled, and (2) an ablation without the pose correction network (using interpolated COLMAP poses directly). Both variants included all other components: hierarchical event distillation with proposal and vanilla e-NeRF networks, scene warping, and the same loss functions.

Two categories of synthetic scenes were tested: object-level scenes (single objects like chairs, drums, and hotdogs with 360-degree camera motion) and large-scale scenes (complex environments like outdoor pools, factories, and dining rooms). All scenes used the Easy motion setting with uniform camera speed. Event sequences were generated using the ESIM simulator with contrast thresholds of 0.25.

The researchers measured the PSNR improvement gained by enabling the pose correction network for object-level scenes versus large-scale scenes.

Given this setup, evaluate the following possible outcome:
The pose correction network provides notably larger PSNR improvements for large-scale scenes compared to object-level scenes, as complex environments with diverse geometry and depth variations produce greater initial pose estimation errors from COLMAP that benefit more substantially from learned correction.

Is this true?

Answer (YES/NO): YES